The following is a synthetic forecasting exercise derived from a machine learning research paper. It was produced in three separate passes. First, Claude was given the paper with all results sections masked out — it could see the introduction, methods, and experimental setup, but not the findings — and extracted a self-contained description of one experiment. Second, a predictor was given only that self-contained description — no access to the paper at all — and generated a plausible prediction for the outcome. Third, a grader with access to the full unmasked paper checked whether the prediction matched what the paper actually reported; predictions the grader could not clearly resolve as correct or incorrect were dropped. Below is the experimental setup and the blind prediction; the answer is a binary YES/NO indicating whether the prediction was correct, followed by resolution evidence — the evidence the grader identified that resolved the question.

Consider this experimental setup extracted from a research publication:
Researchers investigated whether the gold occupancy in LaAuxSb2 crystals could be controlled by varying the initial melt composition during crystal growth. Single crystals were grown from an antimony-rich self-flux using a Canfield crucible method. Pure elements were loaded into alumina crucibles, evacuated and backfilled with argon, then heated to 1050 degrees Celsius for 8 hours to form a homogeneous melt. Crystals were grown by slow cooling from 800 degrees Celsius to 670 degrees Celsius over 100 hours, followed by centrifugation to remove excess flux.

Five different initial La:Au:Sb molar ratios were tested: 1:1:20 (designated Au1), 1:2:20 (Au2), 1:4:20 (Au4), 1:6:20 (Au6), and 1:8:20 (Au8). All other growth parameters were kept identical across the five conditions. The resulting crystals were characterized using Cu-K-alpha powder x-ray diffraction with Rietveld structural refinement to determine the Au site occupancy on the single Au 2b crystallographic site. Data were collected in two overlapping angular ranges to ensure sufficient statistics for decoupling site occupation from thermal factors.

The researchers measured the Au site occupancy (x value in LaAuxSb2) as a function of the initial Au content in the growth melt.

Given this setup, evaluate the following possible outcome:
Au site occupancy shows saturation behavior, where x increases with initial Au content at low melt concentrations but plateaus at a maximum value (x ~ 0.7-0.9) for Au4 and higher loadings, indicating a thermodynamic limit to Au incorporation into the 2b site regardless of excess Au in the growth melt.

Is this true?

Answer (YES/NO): NO